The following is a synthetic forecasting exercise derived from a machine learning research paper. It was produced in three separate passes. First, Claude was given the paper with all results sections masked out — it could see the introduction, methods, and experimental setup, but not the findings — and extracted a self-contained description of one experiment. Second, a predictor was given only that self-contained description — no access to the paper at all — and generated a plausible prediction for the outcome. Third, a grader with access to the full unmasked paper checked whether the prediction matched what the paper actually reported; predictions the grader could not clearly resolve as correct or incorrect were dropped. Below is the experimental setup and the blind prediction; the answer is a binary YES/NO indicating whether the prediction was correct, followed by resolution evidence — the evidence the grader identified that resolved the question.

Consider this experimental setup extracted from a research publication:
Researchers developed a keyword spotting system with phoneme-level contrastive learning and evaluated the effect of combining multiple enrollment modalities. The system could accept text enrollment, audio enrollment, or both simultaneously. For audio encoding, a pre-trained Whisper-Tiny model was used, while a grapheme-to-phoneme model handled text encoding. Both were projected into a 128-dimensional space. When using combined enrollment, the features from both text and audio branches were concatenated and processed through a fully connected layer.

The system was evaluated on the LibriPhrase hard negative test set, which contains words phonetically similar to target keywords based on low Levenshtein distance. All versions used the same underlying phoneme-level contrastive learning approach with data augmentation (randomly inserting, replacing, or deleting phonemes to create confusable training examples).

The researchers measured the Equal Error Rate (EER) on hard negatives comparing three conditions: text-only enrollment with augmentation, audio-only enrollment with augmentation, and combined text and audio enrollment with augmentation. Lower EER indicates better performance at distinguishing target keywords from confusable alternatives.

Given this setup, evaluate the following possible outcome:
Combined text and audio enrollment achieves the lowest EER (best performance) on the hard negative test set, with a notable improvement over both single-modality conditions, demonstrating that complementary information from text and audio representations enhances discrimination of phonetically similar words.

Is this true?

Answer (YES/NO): YES